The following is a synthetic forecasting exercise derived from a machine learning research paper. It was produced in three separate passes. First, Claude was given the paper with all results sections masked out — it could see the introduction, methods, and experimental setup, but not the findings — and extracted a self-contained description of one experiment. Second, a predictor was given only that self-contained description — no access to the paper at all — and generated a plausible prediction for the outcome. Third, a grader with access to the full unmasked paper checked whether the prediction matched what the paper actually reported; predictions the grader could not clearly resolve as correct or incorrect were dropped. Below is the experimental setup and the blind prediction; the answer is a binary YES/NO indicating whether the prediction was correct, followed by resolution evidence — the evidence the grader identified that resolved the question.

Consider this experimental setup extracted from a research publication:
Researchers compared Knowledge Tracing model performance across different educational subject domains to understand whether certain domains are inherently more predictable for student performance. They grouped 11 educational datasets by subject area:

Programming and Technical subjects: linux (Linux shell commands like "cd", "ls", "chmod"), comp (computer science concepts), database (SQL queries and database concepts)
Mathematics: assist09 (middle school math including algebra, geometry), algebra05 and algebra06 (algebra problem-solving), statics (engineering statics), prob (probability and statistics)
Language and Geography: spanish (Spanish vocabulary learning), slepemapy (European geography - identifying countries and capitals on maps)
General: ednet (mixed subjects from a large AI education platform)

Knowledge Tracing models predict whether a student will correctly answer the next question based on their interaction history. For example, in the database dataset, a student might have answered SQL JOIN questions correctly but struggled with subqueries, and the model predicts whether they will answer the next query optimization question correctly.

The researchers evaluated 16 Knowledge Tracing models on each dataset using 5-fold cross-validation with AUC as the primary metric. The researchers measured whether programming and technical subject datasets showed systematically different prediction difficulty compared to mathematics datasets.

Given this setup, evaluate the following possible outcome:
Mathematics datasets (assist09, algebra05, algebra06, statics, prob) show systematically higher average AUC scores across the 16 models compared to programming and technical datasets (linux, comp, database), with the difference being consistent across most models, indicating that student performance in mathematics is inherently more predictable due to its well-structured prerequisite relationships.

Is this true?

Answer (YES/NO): NO